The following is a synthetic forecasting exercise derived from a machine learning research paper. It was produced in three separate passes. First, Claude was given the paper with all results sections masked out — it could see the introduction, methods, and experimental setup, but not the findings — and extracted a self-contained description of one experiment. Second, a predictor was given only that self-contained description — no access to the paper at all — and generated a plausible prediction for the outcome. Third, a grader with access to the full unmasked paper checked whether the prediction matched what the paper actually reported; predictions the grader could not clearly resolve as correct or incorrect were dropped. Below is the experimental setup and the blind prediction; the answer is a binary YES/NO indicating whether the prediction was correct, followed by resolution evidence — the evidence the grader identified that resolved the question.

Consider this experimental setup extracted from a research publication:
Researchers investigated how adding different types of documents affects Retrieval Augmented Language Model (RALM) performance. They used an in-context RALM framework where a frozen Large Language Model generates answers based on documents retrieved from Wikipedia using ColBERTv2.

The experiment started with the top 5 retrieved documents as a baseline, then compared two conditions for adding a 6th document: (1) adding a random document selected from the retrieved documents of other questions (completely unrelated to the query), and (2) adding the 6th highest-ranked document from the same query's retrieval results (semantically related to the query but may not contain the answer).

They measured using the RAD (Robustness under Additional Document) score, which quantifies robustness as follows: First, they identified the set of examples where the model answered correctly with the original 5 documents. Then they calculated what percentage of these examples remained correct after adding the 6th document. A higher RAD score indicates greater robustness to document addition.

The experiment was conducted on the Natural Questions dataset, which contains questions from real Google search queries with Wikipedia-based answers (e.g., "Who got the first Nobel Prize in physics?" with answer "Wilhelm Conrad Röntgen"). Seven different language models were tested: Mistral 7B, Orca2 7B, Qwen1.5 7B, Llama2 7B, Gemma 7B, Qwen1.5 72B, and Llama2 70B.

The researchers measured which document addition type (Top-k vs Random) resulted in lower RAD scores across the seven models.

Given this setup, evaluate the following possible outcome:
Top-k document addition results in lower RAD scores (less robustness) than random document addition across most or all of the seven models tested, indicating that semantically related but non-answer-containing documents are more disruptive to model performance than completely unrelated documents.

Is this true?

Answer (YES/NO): YES